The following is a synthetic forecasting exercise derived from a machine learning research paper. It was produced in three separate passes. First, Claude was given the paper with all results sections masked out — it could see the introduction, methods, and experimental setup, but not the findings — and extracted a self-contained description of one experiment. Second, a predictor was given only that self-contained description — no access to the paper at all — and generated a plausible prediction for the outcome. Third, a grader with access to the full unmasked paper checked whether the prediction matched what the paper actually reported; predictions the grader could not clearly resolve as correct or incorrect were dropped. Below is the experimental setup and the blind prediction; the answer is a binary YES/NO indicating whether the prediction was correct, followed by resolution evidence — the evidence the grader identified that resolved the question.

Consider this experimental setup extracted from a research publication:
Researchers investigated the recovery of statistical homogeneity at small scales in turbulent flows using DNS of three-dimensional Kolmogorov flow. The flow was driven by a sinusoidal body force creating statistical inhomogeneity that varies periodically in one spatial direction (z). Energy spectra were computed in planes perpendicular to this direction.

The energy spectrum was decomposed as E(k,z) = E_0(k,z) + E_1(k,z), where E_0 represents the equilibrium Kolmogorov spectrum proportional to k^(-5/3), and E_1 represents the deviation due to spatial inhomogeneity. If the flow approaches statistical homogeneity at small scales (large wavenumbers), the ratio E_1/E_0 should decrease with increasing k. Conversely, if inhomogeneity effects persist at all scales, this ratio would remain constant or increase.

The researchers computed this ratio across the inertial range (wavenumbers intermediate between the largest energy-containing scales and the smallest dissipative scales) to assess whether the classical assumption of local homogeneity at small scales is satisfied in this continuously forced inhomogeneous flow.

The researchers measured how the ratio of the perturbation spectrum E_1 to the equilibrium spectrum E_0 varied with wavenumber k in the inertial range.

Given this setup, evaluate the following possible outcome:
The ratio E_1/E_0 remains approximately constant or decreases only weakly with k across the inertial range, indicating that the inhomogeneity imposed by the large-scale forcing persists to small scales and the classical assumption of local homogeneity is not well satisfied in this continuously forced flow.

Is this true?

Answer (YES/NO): NO